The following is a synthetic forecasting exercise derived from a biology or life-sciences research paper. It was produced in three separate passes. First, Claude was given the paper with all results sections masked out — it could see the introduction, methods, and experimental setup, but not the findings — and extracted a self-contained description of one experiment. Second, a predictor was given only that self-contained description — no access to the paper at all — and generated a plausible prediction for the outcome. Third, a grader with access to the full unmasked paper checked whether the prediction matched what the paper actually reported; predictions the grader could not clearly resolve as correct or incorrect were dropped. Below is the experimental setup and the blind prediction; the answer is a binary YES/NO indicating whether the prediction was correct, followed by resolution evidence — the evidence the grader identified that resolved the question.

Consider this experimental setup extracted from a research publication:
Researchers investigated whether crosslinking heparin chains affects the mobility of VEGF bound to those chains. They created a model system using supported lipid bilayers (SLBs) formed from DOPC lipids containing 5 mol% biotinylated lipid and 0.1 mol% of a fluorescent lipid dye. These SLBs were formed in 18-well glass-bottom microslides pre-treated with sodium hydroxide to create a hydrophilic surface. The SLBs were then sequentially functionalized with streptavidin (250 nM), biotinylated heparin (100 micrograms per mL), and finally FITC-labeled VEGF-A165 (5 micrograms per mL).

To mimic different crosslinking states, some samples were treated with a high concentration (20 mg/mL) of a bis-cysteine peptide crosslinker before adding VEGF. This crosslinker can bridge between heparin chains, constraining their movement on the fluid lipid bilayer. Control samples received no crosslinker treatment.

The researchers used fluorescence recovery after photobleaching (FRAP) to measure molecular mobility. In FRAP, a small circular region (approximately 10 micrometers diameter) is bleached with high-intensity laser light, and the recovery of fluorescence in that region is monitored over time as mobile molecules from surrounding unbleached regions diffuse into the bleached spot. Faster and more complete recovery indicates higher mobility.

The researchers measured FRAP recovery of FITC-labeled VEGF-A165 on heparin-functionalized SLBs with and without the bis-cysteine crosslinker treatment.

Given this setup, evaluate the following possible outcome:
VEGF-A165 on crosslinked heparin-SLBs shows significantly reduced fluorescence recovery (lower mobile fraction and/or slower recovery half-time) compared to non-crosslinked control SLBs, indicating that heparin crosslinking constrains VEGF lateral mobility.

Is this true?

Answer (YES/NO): YES